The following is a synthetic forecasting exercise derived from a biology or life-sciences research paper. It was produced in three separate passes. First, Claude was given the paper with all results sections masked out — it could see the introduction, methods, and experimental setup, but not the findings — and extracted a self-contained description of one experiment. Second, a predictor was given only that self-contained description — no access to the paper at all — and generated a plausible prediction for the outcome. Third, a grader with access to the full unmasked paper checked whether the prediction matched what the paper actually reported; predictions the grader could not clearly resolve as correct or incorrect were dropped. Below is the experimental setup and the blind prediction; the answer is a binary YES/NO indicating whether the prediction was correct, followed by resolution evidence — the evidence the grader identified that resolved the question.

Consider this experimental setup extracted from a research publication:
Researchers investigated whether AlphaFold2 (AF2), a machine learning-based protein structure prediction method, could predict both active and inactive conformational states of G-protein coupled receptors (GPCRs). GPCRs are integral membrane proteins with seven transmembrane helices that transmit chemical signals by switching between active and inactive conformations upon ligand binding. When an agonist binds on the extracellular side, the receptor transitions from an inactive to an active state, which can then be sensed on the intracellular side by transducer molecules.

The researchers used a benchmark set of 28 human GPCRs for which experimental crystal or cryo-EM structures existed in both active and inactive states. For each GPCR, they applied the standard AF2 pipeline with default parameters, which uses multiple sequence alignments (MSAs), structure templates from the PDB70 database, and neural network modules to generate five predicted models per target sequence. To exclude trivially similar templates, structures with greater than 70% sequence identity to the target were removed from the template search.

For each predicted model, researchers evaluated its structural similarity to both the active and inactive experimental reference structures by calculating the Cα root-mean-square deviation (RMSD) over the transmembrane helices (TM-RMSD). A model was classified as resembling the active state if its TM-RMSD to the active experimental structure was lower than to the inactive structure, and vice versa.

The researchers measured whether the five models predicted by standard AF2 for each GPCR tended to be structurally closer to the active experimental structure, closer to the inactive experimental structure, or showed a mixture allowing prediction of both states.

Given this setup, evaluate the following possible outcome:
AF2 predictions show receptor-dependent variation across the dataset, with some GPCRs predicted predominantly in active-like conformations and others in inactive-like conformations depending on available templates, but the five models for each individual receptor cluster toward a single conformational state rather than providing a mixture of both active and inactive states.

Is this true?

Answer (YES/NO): NO